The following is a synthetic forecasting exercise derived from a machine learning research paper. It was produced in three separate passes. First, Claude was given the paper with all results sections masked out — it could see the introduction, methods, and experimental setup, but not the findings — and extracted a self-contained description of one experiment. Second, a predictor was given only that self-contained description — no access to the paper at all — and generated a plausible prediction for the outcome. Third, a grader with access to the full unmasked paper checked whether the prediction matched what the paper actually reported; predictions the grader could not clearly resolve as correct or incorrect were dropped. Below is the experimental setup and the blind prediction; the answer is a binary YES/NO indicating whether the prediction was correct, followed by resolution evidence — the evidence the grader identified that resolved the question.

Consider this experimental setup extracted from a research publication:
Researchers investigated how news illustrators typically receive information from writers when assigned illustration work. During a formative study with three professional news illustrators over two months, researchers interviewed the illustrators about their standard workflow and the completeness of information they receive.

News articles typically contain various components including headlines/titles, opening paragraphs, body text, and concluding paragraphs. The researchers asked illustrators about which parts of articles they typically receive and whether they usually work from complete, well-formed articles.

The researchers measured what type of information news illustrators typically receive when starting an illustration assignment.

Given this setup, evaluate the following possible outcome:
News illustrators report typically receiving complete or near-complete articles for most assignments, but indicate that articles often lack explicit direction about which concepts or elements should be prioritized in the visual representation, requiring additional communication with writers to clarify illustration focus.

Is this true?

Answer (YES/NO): NO